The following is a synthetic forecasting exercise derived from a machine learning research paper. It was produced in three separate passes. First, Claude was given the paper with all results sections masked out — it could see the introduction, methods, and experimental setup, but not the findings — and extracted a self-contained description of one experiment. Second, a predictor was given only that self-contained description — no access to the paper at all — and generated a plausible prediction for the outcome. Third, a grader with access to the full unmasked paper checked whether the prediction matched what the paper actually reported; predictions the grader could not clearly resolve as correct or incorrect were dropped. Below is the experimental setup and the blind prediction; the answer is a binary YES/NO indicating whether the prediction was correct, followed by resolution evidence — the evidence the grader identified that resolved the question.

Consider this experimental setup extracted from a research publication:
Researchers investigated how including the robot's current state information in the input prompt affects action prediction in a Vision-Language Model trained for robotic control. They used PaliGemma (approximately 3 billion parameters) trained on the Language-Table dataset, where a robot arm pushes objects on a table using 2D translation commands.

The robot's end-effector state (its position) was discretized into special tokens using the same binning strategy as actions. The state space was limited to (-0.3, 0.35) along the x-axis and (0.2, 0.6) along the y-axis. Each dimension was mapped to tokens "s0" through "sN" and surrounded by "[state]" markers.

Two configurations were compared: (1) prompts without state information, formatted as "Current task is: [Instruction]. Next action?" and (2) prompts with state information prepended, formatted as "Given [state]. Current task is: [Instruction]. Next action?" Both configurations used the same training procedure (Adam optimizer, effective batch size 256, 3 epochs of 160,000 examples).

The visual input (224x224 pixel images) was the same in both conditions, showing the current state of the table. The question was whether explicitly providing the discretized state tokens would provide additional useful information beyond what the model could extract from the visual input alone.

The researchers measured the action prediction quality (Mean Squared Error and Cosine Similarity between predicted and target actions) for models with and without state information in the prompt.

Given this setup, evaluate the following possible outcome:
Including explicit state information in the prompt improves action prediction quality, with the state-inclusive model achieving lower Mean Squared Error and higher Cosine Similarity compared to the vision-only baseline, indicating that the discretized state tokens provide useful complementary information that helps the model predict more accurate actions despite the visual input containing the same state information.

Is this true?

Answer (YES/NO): NO